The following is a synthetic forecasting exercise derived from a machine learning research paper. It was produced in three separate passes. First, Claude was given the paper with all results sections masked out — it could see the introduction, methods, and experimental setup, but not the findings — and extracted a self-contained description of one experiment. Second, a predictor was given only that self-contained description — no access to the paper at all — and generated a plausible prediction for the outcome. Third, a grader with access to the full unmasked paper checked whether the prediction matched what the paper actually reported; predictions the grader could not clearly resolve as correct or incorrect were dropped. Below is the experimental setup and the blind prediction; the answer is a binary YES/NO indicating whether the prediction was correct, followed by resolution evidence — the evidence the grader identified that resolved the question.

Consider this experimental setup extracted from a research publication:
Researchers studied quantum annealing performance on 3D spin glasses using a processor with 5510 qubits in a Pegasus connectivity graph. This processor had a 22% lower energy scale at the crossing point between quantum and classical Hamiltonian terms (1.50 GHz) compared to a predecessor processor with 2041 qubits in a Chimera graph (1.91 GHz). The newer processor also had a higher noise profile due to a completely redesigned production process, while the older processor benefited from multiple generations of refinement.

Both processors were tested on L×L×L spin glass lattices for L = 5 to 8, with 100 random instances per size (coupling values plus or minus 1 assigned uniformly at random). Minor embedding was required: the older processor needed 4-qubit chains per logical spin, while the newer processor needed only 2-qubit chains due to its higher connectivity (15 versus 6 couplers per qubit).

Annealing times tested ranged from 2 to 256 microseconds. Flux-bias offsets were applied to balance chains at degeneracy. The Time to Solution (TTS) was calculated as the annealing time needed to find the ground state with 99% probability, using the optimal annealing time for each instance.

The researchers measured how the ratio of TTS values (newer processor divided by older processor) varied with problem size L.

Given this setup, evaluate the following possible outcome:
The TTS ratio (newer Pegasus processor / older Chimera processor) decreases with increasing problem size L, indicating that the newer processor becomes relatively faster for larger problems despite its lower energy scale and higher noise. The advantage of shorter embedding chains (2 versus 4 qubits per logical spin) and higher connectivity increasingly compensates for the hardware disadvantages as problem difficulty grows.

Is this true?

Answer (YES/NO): YES